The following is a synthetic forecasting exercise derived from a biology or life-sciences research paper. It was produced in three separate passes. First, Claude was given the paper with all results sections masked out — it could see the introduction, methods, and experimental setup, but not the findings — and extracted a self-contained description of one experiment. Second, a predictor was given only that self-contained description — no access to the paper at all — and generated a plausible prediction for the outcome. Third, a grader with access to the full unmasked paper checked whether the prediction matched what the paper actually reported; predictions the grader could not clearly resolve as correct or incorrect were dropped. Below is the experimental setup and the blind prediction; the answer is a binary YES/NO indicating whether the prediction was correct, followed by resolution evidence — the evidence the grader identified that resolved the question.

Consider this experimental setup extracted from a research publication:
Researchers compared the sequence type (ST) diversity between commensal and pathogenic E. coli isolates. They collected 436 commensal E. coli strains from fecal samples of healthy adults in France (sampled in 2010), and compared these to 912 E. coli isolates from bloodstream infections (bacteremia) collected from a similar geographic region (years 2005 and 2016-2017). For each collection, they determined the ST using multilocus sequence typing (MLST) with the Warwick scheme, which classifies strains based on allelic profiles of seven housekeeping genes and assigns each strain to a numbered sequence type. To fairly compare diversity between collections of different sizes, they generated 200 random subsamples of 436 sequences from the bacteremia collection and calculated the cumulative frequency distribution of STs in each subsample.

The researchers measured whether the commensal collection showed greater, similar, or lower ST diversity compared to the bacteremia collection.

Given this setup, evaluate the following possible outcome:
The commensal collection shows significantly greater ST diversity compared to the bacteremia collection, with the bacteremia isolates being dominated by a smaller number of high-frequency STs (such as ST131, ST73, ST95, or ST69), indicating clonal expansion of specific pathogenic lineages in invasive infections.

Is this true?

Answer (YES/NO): YES